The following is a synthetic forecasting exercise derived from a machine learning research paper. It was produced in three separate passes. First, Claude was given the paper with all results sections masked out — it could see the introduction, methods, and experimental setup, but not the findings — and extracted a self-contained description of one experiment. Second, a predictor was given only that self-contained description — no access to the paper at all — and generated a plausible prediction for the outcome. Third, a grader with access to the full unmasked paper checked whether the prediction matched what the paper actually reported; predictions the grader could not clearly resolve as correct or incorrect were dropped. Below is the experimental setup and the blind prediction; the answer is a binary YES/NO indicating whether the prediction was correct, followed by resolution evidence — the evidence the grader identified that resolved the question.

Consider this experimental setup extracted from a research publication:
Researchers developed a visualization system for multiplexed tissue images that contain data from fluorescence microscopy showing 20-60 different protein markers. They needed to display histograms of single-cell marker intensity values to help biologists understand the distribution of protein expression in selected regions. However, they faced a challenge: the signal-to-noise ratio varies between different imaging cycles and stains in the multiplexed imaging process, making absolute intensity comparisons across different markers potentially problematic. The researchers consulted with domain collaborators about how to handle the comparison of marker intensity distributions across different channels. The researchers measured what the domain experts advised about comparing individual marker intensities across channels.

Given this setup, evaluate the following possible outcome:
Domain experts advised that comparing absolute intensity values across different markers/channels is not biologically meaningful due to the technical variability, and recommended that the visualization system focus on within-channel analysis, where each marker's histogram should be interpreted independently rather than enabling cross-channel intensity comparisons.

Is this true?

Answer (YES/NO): NO